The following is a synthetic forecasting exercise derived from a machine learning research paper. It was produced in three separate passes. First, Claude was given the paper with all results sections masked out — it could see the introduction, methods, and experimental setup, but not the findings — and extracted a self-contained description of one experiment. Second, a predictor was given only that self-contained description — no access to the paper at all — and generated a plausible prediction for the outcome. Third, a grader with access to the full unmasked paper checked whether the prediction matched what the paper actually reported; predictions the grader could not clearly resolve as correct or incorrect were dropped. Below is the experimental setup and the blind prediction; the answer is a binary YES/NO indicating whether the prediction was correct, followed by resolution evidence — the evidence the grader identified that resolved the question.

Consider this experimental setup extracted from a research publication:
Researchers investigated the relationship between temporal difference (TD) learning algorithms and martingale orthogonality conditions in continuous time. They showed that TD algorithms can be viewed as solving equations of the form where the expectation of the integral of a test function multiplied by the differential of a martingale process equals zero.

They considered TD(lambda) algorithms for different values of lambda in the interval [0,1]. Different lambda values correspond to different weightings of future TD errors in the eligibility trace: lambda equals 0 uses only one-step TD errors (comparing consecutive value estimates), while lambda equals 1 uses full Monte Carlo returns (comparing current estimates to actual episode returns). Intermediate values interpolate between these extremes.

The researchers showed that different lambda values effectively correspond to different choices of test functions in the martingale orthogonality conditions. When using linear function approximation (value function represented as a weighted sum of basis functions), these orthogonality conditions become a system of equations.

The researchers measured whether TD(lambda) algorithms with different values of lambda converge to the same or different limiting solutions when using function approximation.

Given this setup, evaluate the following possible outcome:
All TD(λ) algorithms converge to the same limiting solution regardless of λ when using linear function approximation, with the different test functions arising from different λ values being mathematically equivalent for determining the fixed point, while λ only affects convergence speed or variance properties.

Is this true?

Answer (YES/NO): NO